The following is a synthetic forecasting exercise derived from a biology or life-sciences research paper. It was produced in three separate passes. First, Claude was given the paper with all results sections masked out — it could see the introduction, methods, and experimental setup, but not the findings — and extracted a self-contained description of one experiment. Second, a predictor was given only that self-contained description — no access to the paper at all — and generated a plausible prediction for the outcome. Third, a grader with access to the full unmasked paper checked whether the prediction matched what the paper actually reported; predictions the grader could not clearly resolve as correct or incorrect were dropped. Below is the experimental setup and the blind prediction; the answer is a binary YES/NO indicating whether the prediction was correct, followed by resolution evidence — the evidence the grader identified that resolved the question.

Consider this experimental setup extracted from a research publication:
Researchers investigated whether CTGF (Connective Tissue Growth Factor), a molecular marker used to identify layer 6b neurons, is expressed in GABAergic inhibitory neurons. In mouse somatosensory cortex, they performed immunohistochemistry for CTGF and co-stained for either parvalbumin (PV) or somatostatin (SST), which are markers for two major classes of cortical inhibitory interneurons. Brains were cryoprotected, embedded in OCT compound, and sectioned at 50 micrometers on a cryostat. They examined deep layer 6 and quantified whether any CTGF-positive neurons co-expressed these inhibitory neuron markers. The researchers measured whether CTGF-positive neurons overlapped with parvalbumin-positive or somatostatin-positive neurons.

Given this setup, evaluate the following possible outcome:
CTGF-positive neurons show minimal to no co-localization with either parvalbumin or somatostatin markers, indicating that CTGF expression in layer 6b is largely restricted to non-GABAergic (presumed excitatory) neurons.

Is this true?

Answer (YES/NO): YES